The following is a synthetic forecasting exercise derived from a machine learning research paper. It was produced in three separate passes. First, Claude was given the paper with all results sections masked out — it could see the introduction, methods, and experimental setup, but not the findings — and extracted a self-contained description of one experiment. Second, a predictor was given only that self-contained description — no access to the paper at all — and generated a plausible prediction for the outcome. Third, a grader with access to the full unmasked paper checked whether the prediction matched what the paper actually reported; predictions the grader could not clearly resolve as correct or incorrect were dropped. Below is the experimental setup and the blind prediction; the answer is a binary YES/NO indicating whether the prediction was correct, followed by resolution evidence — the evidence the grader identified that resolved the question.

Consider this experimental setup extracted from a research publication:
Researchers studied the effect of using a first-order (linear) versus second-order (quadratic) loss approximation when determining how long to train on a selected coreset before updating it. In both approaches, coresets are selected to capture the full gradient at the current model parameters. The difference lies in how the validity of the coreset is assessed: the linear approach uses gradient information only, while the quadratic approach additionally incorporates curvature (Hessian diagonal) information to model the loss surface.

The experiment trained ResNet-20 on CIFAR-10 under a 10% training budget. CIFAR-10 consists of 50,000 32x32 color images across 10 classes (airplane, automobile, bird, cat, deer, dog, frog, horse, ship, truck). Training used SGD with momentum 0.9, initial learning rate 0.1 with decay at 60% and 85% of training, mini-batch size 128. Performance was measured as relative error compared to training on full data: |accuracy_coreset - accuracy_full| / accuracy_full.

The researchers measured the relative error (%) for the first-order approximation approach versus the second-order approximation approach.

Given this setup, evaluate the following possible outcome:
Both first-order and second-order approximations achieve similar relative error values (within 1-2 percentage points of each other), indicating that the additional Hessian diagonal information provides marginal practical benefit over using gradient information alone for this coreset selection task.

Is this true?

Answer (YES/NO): NO